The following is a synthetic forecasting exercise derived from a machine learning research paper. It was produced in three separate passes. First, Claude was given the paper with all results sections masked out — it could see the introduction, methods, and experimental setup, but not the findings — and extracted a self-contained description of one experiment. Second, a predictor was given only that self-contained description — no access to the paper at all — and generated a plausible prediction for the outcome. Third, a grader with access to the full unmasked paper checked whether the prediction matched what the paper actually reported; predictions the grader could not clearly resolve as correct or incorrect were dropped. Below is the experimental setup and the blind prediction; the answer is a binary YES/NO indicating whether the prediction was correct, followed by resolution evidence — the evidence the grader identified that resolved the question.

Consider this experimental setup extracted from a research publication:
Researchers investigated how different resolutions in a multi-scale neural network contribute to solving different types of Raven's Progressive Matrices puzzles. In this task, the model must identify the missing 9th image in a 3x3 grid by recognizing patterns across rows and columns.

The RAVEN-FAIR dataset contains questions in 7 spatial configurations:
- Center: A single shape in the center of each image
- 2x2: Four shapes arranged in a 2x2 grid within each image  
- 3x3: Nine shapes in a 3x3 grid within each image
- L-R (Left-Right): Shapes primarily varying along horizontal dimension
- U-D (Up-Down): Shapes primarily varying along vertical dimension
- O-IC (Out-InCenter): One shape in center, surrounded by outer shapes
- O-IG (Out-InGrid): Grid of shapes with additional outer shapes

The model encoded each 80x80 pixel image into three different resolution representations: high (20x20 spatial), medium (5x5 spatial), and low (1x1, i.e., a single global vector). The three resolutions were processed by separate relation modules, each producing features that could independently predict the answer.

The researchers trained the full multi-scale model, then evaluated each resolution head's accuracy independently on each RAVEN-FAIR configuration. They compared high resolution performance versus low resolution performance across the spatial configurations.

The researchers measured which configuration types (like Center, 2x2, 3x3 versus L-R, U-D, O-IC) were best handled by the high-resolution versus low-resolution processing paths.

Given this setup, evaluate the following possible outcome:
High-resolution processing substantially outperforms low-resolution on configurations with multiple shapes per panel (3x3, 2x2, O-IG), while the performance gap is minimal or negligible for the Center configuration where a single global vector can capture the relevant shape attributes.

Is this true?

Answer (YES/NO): NO